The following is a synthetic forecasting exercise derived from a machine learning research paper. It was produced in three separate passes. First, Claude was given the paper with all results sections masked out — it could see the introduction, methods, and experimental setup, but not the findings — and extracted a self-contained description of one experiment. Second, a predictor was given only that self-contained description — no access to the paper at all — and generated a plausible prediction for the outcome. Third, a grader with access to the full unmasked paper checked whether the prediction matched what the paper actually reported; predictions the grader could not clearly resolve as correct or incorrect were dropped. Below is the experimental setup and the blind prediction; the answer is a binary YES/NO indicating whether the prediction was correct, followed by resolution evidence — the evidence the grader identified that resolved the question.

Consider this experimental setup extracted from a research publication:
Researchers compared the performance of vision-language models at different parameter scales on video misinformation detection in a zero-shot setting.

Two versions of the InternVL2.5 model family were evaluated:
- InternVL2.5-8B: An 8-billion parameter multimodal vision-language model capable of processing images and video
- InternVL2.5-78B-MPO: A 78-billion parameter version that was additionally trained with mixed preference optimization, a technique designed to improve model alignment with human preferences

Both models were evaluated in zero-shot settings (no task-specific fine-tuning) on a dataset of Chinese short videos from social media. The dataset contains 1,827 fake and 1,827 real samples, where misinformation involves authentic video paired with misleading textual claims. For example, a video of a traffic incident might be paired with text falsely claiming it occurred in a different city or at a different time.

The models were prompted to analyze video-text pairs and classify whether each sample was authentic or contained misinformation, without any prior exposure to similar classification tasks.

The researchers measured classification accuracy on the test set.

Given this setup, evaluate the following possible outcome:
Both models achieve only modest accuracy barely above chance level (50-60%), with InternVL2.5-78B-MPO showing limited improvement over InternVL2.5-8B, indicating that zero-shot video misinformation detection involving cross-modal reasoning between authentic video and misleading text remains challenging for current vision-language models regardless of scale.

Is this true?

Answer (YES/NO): NO